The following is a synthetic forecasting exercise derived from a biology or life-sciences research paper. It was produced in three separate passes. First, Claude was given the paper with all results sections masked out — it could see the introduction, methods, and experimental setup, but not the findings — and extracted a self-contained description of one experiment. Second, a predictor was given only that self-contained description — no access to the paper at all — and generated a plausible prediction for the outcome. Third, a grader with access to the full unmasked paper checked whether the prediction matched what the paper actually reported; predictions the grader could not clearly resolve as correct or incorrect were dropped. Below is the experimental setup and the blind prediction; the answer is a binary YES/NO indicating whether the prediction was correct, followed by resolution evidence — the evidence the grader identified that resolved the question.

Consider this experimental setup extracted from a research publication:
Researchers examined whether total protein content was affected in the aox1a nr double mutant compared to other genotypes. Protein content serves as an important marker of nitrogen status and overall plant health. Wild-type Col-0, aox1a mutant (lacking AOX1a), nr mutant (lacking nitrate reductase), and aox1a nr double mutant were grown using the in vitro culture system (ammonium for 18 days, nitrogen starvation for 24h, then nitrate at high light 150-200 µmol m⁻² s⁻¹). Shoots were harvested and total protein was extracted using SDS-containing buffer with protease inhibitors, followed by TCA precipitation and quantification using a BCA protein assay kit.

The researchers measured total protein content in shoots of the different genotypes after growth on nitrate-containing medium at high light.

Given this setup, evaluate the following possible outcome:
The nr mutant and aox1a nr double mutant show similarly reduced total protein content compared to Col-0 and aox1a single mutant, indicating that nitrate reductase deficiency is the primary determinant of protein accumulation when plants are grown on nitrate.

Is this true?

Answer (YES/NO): NO